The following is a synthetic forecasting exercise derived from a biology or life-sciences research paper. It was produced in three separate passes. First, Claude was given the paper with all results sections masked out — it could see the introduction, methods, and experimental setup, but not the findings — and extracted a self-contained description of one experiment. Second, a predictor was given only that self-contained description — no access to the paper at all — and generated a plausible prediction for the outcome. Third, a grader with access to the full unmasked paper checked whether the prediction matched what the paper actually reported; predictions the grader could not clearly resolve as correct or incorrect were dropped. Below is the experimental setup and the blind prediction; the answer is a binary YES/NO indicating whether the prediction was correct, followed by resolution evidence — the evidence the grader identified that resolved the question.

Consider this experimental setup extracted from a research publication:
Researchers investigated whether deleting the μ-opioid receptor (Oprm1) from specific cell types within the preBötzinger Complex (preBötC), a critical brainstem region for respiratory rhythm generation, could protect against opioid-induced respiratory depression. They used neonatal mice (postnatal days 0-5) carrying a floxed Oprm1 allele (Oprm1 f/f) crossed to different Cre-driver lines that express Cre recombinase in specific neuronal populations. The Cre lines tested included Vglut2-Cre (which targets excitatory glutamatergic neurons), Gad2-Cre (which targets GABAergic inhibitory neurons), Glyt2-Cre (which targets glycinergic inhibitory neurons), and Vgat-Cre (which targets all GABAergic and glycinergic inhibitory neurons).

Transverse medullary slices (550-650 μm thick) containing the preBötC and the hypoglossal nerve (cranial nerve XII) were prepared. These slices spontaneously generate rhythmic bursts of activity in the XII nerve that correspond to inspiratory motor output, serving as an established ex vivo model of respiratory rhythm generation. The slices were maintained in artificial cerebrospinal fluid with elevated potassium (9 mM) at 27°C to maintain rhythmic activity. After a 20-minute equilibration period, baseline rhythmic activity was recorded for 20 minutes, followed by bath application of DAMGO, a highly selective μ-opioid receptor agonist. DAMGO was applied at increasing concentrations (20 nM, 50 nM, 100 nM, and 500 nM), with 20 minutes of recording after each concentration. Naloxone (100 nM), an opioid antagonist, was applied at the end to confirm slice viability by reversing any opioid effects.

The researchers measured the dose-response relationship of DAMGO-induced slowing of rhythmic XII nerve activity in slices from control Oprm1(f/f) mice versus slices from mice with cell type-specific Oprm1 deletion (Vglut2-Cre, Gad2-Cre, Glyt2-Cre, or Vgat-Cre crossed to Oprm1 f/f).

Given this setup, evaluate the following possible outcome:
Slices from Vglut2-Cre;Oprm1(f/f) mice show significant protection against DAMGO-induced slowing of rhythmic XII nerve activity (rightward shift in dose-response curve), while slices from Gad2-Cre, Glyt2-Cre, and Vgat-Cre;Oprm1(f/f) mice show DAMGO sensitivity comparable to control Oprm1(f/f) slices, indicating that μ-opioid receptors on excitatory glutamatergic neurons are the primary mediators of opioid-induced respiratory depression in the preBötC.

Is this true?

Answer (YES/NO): YES